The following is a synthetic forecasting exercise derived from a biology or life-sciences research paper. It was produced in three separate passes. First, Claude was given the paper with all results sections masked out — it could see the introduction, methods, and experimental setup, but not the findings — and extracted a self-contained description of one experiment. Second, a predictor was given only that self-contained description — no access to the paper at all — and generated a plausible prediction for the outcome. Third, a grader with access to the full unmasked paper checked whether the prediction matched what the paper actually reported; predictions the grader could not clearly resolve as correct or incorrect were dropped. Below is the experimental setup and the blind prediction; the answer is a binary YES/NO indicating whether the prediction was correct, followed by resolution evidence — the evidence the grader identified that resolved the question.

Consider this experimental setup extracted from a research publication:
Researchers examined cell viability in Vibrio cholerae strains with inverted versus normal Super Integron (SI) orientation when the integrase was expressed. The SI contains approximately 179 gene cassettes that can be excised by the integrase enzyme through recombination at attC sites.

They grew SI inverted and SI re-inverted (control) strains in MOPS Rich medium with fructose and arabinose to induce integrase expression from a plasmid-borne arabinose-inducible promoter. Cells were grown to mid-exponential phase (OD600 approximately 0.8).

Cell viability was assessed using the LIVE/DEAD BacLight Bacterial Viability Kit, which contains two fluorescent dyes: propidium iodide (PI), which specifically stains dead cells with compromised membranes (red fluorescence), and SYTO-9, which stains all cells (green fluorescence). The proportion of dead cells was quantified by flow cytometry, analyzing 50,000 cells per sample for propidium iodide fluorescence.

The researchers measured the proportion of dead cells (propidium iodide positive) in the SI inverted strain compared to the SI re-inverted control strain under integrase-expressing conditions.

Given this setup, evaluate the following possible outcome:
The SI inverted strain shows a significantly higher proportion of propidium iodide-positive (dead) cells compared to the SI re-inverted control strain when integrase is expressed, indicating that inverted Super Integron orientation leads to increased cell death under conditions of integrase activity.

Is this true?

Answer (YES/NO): YES